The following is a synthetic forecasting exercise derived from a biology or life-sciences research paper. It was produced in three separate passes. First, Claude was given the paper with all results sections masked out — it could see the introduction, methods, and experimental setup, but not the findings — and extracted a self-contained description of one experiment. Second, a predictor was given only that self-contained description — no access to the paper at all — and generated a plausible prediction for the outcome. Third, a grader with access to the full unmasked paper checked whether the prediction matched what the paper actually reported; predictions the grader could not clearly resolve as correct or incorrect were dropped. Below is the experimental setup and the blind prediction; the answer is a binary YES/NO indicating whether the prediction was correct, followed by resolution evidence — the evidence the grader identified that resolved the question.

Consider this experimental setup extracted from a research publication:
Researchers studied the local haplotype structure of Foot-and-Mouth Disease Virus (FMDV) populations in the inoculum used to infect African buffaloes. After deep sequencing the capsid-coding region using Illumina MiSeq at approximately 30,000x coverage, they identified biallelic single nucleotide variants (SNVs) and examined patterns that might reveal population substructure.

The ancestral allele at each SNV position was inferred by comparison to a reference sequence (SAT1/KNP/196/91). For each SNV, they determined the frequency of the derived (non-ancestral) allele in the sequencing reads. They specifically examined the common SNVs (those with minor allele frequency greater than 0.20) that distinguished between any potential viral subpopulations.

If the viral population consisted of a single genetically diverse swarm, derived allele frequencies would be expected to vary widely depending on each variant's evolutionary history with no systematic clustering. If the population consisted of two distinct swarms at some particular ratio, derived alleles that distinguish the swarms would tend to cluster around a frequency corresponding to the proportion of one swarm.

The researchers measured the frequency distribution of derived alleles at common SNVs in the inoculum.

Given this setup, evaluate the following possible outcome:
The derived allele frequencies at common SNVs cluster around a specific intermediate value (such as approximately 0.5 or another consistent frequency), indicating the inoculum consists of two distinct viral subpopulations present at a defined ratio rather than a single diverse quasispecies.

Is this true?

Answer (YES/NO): YES